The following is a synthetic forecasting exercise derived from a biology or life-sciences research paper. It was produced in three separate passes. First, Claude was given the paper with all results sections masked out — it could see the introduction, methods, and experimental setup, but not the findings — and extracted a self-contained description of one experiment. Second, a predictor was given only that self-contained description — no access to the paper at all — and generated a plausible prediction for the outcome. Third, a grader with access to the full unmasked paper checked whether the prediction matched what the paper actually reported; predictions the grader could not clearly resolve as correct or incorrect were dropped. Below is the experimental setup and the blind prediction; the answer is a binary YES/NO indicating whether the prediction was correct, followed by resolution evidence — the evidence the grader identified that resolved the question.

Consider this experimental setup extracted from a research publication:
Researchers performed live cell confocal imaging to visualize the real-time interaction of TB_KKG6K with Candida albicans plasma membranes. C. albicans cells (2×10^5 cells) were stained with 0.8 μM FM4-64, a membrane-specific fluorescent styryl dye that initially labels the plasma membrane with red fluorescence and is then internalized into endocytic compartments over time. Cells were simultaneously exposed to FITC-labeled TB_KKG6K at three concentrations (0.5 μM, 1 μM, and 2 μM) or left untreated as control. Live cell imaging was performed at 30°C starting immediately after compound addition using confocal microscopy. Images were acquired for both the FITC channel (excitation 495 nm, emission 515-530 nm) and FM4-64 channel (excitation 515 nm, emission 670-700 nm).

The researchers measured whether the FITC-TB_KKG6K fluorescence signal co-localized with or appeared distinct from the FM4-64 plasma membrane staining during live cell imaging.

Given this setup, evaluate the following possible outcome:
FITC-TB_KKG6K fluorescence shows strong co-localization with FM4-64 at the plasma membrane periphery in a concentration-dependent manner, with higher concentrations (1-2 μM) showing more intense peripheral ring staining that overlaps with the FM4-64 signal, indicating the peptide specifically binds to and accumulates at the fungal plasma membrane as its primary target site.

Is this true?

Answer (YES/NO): NO